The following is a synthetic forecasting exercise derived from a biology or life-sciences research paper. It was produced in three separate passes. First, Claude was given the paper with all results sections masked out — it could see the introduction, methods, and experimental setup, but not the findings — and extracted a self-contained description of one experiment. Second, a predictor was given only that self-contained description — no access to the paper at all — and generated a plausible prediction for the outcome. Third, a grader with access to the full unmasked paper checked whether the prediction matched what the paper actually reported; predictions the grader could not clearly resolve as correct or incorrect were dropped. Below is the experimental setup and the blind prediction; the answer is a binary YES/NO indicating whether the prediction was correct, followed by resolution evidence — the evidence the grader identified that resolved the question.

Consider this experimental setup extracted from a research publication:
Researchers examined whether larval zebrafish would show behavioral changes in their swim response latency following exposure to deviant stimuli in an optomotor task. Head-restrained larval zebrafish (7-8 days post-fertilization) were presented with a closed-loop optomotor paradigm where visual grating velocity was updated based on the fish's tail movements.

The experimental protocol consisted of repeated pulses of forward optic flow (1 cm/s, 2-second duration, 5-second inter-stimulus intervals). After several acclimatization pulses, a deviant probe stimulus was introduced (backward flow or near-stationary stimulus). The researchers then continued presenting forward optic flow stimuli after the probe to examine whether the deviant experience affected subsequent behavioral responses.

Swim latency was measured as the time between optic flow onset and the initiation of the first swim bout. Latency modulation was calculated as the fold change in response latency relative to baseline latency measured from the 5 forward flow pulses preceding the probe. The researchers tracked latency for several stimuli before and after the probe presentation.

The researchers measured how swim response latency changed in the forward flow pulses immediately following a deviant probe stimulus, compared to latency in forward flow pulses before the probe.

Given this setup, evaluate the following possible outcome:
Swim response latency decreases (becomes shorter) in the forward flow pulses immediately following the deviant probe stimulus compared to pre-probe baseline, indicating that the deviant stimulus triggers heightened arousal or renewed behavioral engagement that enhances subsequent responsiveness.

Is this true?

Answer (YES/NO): NO